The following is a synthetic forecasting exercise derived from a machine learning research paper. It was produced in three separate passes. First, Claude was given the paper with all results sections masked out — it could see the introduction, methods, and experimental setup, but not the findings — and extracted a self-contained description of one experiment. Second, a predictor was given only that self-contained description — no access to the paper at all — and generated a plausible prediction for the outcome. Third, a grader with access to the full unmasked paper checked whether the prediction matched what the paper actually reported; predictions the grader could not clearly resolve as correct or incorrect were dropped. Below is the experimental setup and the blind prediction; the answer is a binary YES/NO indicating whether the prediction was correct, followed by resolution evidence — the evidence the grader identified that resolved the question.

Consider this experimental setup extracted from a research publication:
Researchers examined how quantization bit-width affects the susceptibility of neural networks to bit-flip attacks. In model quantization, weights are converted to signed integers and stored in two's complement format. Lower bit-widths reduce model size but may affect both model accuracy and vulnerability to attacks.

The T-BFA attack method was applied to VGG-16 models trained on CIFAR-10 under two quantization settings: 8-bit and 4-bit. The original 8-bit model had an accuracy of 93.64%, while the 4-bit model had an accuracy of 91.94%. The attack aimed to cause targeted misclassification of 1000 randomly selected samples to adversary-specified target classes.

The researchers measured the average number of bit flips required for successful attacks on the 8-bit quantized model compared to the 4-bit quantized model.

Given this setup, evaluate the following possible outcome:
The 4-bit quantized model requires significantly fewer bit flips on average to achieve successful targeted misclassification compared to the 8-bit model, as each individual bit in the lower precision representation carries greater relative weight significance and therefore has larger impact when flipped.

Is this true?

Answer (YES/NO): YES